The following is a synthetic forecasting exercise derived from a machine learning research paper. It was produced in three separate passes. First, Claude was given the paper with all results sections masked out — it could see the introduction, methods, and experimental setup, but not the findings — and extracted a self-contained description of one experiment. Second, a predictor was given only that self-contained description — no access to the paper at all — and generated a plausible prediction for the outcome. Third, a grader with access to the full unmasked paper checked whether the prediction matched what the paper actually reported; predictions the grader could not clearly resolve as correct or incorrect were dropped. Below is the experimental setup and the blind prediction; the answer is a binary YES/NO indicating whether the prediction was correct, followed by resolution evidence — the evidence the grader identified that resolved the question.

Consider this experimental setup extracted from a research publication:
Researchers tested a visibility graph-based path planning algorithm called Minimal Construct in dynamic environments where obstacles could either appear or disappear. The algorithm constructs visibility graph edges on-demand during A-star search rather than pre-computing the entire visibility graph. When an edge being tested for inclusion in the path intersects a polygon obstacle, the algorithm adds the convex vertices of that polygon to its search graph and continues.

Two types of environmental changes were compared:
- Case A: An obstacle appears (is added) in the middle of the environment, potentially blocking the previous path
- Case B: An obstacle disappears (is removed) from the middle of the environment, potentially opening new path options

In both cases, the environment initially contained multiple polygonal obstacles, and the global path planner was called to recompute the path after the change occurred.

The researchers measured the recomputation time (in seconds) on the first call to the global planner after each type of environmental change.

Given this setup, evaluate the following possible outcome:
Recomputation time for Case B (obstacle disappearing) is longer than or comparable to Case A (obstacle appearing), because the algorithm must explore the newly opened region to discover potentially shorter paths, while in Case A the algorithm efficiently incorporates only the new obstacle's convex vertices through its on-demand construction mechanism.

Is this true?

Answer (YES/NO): YES